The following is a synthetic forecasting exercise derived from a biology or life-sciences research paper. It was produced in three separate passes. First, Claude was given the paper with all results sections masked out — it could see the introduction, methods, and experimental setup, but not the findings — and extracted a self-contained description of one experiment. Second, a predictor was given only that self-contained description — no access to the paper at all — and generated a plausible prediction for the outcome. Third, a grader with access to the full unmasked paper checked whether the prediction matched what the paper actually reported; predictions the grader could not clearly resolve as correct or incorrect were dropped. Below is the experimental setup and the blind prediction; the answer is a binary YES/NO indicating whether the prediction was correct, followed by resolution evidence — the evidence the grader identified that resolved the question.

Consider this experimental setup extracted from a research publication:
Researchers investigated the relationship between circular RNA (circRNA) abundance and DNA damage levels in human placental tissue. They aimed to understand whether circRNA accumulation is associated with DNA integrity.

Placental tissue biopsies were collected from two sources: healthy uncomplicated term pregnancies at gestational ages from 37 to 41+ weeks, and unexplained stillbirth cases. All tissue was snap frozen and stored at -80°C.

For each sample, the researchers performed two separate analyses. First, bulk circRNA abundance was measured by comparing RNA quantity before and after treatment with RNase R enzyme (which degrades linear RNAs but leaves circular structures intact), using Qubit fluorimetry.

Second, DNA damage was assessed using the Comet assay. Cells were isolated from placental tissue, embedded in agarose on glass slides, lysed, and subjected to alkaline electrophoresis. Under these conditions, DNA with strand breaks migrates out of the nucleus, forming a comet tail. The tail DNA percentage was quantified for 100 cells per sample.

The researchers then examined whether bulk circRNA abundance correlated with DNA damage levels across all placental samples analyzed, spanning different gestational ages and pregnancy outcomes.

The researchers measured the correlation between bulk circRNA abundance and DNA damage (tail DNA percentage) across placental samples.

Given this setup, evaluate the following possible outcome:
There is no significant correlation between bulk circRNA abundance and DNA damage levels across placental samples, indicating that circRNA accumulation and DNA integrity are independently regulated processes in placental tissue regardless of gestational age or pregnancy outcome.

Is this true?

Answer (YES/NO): YES